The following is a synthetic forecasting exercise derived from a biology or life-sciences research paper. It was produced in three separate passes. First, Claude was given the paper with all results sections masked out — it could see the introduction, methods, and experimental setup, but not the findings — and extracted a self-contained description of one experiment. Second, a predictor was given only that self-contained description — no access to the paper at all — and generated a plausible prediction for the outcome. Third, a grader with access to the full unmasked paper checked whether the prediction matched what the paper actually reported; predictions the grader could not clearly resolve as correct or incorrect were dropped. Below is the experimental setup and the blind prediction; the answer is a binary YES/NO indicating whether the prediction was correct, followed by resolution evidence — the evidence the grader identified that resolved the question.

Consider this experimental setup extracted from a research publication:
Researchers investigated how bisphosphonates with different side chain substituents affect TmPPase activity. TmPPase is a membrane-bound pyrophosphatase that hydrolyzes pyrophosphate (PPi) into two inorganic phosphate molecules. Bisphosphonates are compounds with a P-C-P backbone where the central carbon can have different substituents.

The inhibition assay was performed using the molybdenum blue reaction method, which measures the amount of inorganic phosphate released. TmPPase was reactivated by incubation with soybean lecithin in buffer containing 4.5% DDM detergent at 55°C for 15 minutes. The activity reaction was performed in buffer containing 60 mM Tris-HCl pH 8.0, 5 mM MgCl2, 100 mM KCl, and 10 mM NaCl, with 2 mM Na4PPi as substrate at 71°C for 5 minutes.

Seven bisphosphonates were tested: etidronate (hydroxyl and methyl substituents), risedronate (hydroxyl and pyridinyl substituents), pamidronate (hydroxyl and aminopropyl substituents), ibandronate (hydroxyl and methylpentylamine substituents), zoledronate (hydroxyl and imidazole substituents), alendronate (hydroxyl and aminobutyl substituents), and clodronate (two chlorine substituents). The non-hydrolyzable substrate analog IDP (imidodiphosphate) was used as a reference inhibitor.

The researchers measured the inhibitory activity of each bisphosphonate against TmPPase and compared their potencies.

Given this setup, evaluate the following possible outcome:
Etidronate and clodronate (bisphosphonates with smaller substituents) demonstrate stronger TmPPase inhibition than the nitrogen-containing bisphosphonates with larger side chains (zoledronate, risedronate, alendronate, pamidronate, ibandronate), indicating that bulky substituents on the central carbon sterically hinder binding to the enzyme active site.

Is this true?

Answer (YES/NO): NO